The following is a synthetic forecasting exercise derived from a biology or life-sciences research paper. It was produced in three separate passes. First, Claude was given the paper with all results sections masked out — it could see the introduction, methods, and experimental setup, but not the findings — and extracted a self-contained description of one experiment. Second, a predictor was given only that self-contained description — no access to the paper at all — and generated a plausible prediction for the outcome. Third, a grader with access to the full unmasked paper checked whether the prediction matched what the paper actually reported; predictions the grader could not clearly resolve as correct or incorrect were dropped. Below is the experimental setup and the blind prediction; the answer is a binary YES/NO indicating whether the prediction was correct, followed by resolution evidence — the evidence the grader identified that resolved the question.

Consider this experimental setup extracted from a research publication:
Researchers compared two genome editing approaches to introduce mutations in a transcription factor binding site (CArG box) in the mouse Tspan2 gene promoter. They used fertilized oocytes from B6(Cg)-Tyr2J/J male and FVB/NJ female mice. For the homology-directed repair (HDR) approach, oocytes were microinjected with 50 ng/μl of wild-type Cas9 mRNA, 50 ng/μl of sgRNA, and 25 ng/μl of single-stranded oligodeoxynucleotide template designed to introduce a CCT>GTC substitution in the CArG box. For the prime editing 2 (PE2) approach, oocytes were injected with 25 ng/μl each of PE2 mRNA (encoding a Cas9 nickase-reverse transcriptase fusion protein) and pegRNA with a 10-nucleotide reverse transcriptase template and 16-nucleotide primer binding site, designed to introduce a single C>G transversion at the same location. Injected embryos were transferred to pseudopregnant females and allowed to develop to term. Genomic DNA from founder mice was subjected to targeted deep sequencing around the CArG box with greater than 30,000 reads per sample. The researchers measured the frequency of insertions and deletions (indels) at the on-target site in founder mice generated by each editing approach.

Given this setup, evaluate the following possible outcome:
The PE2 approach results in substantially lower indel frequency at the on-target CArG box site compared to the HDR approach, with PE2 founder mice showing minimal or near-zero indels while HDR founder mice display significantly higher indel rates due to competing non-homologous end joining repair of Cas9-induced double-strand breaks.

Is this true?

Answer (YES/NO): YES